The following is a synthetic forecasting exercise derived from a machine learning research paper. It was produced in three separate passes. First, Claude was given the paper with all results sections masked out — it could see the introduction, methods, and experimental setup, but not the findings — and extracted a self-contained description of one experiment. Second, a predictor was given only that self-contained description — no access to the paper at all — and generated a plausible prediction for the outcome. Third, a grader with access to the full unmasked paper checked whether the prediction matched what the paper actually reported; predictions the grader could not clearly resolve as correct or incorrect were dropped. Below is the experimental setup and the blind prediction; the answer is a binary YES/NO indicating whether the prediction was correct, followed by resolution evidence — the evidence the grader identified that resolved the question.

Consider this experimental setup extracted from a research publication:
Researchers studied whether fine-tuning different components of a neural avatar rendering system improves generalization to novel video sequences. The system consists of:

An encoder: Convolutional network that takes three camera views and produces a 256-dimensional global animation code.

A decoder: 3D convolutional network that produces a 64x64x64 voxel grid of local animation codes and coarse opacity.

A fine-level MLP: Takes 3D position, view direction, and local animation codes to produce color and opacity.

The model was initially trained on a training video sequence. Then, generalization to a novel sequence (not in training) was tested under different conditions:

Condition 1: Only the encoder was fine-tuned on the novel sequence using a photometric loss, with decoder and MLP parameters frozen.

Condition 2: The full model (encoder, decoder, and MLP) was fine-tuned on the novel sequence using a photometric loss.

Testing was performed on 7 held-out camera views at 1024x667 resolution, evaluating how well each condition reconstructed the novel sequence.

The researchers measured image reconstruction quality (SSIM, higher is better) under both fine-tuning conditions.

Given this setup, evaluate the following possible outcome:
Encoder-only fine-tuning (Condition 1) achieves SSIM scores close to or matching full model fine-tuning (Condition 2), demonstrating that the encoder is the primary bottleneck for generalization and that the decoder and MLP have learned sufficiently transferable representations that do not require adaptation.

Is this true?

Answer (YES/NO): YES